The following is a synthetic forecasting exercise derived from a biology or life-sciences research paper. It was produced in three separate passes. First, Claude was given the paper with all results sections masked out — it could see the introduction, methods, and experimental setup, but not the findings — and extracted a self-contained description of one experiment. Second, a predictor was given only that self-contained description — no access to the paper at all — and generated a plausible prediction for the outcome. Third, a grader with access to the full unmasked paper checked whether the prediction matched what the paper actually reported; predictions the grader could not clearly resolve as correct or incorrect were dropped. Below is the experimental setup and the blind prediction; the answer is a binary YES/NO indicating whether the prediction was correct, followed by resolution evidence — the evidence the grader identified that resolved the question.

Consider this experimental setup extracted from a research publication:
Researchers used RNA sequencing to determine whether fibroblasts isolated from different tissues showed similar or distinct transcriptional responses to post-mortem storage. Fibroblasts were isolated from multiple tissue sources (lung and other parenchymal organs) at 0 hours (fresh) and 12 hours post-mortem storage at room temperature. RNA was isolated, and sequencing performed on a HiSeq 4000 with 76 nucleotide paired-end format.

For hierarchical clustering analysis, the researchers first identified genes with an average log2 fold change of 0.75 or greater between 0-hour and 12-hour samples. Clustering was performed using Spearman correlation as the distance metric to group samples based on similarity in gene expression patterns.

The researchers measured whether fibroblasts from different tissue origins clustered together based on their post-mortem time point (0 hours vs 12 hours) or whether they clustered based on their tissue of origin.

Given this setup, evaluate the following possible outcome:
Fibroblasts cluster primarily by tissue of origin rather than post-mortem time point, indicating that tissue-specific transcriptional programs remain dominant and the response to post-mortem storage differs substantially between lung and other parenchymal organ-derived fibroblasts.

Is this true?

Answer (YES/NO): YES